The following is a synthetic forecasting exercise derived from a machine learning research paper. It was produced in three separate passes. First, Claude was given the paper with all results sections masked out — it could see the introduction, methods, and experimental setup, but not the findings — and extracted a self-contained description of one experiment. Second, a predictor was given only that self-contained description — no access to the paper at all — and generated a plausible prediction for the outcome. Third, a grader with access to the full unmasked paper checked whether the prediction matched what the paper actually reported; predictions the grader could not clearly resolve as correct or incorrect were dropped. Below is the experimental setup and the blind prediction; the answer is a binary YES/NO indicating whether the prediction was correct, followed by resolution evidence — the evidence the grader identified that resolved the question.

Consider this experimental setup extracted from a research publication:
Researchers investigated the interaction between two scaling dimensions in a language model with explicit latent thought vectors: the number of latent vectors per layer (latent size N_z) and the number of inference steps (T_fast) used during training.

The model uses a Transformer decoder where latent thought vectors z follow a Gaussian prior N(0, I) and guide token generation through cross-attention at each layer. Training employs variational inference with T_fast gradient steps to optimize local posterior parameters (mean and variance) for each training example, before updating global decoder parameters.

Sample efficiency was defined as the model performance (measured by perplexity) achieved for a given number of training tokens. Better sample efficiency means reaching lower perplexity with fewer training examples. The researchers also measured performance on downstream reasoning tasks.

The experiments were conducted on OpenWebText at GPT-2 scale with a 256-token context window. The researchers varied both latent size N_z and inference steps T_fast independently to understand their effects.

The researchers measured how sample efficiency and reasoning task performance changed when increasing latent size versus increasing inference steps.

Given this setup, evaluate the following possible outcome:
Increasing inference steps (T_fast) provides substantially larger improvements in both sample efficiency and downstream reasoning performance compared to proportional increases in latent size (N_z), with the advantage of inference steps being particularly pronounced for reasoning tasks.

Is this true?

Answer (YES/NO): NO